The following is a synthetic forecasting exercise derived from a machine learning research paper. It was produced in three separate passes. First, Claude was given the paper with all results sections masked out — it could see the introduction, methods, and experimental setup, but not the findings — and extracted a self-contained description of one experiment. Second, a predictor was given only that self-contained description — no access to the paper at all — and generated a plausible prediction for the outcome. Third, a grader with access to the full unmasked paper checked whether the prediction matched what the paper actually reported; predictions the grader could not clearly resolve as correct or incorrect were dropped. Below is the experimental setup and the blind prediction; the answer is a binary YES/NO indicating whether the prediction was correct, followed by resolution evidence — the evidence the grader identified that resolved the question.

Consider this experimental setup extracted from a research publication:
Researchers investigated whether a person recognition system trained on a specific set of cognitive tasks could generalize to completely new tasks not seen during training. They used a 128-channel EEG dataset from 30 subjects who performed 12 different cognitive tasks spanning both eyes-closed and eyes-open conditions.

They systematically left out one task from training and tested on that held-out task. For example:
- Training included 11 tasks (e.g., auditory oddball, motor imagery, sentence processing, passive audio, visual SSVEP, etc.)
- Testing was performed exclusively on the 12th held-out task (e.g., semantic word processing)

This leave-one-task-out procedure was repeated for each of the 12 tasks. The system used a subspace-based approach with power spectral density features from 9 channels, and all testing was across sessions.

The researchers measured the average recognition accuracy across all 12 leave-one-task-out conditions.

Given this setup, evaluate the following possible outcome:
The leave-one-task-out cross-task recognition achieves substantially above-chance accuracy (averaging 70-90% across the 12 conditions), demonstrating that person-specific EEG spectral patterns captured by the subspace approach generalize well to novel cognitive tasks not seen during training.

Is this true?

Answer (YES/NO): YES